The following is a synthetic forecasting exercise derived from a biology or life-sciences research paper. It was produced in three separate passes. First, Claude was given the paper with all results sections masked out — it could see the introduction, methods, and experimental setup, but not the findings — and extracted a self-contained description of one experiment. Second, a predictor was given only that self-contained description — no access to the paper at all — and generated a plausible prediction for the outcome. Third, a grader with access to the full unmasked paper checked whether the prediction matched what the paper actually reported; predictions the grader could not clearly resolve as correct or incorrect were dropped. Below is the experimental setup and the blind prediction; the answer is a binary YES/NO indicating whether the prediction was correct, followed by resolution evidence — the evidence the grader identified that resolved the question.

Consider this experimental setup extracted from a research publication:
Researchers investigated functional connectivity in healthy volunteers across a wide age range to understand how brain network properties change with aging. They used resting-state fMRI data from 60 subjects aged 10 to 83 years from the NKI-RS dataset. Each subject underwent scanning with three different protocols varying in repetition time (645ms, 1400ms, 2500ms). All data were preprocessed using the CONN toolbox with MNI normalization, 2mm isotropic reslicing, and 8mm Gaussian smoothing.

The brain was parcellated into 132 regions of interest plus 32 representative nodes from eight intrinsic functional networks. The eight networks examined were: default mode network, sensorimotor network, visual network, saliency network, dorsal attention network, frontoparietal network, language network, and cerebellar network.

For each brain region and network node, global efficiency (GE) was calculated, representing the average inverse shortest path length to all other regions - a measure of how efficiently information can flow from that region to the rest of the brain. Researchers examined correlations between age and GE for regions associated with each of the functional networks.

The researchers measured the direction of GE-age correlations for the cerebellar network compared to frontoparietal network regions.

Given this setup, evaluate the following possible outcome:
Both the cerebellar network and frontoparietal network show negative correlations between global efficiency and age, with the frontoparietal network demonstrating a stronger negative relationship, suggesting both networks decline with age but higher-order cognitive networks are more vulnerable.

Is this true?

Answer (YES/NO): NO